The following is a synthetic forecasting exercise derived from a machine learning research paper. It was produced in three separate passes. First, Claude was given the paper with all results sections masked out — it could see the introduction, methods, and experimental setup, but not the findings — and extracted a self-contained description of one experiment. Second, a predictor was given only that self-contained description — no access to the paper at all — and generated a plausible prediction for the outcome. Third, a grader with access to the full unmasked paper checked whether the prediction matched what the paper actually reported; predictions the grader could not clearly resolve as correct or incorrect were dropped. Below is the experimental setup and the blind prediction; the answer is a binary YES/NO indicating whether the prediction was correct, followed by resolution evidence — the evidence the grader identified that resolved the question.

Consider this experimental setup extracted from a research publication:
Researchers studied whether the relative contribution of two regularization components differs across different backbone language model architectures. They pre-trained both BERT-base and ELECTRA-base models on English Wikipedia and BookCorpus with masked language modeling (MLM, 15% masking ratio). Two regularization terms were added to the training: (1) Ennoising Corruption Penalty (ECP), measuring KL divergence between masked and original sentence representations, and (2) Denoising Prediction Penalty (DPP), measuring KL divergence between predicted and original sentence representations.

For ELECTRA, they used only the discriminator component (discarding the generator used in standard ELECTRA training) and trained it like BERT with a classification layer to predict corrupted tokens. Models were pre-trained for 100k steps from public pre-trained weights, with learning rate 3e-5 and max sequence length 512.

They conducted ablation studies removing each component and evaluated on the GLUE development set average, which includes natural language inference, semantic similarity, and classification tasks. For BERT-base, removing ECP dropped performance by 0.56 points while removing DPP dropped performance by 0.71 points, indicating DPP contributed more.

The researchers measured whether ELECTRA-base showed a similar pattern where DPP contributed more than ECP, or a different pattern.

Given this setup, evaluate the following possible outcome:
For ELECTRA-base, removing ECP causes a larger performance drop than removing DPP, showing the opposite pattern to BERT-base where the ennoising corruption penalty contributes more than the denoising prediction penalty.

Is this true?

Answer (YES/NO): NO